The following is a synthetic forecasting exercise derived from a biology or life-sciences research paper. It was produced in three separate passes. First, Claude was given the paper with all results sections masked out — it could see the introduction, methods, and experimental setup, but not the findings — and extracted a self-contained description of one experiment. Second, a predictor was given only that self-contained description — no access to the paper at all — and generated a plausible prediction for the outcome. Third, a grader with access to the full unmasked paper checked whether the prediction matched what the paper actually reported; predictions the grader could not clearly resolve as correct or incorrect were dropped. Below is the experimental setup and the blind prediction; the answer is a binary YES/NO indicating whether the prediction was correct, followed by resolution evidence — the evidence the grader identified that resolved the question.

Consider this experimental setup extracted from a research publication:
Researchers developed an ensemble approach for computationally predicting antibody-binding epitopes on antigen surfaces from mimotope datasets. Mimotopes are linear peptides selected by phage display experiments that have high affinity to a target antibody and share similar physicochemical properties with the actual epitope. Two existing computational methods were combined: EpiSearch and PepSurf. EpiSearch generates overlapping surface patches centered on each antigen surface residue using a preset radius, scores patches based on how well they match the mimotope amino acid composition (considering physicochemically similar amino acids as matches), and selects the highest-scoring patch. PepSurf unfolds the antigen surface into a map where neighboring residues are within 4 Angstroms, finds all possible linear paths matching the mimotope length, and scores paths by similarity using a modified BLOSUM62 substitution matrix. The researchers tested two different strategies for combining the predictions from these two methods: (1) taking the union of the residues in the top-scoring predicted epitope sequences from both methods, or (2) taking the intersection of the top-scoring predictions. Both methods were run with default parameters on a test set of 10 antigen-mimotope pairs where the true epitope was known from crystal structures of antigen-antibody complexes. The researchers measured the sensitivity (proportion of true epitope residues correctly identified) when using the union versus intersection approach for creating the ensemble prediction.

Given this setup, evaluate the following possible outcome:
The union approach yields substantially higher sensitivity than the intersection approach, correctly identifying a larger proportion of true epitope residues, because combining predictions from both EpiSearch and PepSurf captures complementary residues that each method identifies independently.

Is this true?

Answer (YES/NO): YES